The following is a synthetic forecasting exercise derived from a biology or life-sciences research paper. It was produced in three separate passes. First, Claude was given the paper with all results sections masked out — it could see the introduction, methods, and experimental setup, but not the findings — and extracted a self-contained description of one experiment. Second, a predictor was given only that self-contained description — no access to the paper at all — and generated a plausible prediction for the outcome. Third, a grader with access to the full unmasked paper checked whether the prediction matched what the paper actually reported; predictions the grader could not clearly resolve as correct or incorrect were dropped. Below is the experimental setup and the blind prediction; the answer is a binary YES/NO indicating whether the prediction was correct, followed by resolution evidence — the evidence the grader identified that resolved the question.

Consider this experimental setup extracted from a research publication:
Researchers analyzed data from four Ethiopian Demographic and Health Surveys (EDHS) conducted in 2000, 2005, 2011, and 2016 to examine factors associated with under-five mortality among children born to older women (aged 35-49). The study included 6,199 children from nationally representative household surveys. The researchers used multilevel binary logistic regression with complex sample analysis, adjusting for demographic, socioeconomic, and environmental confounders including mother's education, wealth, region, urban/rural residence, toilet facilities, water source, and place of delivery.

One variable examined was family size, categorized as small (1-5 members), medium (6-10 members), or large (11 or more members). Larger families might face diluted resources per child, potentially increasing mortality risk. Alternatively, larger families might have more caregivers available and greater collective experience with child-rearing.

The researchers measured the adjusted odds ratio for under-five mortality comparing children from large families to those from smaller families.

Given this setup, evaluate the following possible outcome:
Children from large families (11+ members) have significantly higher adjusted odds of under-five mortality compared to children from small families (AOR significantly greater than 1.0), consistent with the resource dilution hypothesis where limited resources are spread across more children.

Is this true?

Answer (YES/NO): NO